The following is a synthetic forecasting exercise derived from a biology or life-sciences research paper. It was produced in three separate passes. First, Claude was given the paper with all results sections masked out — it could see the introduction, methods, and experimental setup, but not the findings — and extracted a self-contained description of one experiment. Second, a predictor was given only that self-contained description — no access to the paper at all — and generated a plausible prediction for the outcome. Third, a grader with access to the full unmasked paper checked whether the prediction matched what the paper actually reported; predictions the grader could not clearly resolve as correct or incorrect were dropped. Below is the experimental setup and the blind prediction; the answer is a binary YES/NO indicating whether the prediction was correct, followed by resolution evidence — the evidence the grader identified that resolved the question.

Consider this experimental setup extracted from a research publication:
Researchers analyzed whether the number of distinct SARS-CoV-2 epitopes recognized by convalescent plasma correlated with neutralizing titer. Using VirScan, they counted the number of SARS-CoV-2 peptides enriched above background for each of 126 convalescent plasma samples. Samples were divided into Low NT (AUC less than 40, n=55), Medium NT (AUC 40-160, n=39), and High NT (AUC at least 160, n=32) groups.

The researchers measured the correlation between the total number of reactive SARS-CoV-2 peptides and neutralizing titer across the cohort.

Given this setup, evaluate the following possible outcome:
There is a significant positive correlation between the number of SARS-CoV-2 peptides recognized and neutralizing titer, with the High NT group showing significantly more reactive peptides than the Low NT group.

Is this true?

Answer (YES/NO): YES